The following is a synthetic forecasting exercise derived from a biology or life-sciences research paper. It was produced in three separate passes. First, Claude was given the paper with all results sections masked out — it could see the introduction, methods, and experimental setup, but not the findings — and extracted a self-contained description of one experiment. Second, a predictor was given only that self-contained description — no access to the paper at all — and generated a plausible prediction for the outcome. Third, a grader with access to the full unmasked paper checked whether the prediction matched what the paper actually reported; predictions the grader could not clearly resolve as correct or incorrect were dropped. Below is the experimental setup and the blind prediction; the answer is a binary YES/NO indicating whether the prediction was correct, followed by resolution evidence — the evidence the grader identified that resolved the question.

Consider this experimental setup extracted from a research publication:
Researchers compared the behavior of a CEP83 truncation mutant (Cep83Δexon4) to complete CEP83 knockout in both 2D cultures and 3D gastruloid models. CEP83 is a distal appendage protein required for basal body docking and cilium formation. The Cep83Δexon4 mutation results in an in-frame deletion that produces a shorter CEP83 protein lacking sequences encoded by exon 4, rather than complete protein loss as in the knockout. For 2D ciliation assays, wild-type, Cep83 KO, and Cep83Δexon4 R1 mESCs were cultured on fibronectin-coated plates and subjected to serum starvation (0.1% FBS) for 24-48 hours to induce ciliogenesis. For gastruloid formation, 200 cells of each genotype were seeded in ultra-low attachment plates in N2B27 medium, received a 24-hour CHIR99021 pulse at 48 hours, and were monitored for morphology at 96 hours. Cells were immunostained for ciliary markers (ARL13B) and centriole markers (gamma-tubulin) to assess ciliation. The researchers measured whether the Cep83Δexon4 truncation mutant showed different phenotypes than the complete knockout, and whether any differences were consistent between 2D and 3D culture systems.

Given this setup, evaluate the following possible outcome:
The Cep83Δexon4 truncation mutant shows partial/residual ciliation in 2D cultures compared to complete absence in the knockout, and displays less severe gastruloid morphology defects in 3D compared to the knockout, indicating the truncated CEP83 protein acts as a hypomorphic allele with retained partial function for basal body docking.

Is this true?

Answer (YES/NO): NO